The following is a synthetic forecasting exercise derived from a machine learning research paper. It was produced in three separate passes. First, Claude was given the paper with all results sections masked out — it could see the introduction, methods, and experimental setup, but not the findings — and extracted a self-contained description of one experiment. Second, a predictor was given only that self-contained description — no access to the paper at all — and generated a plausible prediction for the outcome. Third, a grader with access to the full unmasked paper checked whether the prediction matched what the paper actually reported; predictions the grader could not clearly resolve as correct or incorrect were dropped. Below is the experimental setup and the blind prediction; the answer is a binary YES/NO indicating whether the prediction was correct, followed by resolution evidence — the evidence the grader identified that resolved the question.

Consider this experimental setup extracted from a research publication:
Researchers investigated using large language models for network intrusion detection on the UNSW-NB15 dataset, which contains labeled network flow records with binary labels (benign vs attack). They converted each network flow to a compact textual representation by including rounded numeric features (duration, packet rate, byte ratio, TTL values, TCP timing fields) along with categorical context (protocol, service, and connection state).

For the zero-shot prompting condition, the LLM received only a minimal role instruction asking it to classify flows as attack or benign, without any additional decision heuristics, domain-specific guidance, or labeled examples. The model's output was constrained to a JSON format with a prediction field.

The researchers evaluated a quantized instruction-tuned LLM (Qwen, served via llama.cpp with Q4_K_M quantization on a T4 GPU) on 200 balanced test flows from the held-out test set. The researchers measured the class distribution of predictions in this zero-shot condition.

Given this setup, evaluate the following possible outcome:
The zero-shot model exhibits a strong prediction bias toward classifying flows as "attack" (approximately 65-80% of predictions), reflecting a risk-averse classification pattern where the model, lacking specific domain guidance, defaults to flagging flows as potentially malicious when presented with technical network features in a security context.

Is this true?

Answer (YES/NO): NO